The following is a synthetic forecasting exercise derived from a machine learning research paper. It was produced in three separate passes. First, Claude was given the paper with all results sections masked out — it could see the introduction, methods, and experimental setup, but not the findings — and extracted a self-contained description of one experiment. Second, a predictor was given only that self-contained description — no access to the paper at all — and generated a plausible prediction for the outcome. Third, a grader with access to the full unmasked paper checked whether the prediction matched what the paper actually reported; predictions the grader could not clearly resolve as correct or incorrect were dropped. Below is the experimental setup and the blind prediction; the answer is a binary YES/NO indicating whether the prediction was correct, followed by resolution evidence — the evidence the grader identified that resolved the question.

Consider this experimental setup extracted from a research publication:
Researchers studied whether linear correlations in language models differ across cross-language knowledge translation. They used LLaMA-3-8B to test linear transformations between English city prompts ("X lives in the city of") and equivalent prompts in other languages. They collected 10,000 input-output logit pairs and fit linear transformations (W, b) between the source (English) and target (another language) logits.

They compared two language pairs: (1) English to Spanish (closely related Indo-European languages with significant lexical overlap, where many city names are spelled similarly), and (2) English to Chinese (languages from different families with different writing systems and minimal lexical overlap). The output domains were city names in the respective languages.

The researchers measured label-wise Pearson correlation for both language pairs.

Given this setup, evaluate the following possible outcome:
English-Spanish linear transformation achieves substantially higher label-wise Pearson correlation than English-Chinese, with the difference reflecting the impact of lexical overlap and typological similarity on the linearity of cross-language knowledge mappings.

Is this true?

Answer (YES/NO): YES